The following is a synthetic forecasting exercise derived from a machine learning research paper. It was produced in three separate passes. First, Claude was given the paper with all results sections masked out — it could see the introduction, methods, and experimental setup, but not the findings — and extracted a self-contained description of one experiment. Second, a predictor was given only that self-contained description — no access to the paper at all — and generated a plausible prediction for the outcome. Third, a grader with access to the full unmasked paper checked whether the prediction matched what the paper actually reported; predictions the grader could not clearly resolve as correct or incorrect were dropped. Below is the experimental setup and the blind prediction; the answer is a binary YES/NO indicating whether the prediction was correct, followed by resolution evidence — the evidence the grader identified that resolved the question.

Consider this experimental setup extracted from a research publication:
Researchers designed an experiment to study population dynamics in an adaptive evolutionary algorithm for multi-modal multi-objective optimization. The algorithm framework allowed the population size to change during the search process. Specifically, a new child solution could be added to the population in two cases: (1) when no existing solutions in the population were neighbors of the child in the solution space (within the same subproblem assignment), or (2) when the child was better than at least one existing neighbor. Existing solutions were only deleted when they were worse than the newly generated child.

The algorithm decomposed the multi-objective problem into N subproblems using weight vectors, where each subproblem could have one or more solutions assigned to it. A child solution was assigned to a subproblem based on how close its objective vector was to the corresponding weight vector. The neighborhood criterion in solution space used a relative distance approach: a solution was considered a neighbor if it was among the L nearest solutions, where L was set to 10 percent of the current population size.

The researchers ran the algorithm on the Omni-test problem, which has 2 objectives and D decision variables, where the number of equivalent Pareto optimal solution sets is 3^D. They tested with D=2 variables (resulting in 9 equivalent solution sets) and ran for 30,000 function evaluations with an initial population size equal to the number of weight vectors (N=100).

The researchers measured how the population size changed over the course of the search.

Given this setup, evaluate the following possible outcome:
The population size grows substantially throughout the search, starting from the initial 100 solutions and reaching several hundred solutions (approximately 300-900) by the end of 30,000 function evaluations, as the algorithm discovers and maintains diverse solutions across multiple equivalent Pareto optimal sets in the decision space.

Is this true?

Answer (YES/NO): NO